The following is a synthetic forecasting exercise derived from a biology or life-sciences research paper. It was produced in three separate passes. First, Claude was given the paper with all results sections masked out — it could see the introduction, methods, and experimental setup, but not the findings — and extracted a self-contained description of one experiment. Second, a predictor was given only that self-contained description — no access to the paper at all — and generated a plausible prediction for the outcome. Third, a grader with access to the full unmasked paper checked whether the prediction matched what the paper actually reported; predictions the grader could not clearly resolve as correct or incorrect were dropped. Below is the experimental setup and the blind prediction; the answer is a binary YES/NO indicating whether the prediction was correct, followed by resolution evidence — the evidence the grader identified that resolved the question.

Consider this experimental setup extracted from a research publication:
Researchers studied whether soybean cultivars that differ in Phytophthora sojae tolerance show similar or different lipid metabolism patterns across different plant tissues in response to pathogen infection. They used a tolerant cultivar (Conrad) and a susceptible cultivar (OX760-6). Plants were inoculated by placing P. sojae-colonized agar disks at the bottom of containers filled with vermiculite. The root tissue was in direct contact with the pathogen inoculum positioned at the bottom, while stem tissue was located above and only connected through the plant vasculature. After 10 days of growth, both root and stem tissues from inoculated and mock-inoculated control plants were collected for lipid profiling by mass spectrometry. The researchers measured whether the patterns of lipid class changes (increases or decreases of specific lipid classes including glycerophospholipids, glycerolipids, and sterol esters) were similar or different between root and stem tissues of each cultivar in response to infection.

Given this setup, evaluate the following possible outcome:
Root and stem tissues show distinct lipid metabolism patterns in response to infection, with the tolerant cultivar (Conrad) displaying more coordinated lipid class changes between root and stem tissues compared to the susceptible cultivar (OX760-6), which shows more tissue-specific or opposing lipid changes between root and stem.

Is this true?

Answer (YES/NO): NO